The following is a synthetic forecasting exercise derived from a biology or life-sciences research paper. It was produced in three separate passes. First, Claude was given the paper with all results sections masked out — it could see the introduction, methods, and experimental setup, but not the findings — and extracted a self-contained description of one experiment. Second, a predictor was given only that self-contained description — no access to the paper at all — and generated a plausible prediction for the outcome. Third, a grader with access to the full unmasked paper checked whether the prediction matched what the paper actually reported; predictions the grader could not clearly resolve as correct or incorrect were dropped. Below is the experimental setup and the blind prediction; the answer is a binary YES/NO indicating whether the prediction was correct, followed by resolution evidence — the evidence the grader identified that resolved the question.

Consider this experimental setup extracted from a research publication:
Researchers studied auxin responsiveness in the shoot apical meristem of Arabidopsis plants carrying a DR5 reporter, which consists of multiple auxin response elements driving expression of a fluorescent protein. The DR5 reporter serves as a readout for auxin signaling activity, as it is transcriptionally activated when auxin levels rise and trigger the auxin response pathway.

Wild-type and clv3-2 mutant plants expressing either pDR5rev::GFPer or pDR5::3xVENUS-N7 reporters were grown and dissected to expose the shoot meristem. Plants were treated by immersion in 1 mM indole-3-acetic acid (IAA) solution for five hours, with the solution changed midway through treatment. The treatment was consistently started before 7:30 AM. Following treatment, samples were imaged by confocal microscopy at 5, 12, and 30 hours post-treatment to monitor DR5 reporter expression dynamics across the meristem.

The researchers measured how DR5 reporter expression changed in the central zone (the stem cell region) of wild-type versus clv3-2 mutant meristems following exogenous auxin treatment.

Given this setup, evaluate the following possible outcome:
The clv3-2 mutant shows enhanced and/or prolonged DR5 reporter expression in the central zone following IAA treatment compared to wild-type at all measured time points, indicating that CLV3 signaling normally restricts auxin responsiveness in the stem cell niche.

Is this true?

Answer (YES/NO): YES